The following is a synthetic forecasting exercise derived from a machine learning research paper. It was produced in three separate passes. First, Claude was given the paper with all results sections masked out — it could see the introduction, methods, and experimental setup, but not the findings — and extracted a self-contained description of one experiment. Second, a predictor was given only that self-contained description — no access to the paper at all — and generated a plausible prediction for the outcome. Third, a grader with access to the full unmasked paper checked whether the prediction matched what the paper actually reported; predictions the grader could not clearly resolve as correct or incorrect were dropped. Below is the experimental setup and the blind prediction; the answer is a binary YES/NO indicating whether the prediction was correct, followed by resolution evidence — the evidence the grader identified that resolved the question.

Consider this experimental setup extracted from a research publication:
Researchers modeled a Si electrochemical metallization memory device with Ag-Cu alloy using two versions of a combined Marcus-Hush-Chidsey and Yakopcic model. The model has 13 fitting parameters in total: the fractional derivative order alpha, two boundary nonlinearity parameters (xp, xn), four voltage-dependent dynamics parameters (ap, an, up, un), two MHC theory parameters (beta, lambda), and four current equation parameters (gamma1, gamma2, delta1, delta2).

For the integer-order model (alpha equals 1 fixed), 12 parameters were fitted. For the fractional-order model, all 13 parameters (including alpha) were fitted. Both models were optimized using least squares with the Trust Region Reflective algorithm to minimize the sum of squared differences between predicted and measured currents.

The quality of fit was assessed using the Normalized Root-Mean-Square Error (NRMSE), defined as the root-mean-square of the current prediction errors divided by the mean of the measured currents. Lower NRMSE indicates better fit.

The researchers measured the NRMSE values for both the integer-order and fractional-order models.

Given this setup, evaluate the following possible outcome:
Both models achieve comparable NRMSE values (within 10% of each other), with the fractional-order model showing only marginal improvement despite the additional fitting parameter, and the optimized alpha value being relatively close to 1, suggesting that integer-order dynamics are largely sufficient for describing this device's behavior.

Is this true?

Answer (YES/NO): NO